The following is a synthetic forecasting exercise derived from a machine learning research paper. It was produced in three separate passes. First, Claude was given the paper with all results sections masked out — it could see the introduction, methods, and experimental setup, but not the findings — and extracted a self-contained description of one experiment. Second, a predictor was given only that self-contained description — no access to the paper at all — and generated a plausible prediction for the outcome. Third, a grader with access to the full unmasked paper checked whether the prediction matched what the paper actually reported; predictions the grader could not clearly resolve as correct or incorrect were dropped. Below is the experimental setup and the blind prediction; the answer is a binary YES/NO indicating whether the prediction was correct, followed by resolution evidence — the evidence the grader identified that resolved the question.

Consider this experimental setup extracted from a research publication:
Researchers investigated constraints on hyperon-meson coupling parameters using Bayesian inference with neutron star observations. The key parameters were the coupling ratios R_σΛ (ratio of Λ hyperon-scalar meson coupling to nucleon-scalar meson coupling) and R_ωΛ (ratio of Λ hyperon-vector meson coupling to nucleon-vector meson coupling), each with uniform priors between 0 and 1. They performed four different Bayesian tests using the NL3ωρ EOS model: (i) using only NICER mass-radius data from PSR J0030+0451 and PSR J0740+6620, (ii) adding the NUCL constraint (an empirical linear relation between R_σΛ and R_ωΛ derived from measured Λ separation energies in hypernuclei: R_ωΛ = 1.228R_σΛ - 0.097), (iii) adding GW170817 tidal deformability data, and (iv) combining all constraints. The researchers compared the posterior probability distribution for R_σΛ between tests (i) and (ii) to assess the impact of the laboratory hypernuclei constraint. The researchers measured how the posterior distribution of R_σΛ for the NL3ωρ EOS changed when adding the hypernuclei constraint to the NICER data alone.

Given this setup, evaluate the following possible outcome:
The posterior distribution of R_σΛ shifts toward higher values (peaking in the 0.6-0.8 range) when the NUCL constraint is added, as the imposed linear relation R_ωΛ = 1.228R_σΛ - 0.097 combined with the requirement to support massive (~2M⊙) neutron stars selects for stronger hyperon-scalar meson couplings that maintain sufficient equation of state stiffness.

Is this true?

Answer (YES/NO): YES